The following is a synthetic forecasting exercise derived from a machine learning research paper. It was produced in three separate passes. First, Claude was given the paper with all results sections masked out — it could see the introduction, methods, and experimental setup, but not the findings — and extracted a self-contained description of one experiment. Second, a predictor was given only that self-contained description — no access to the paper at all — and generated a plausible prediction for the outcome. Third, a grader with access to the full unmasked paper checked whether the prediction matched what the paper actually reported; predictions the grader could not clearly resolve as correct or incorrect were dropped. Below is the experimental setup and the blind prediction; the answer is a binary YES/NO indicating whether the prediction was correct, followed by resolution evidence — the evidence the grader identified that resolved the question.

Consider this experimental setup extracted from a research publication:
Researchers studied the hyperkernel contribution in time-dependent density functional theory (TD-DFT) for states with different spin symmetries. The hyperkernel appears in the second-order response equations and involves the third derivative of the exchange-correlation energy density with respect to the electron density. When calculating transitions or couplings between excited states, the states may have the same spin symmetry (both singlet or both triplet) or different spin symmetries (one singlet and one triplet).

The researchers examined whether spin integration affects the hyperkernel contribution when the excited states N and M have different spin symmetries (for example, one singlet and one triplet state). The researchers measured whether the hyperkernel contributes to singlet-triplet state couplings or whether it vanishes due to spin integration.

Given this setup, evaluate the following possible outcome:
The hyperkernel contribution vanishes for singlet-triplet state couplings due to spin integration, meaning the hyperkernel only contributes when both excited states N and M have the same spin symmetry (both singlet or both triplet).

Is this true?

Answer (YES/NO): YES